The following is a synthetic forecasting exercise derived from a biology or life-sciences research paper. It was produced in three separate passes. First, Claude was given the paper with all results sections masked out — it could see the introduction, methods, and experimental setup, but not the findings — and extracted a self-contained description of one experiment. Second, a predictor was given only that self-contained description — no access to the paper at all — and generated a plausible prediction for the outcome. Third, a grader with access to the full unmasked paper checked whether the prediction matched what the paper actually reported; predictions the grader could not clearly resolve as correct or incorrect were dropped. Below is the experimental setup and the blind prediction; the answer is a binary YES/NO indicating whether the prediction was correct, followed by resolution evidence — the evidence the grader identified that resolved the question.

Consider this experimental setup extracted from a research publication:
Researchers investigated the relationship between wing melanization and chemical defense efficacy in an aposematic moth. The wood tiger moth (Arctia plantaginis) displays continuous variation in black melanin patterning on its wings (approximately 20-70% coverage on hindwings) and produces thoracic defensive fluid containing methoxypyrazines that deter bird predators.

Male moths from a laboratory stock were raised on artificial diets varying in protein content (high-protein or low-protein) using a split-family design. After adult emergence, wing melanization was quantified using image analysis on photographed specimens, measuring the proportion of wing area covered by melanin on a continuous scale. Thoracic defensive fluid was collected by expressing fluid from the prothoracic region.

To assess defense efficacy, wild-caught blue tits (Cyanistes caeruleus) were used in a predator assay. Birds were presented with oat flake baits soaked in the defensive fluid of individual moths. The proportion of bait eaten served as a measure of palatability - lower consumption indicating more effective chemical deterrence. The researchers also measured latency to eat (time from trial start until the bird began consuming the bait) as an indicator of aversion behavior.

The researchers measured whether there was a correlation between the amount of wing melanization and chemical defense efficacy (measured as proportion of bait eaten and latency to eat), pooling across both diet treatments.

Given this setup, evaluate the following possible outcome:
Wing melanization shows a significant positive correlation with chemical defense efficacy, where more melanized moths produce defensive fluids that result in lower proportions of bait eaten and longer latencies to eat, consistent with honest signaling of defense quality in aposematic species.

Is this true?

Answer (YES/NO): YES